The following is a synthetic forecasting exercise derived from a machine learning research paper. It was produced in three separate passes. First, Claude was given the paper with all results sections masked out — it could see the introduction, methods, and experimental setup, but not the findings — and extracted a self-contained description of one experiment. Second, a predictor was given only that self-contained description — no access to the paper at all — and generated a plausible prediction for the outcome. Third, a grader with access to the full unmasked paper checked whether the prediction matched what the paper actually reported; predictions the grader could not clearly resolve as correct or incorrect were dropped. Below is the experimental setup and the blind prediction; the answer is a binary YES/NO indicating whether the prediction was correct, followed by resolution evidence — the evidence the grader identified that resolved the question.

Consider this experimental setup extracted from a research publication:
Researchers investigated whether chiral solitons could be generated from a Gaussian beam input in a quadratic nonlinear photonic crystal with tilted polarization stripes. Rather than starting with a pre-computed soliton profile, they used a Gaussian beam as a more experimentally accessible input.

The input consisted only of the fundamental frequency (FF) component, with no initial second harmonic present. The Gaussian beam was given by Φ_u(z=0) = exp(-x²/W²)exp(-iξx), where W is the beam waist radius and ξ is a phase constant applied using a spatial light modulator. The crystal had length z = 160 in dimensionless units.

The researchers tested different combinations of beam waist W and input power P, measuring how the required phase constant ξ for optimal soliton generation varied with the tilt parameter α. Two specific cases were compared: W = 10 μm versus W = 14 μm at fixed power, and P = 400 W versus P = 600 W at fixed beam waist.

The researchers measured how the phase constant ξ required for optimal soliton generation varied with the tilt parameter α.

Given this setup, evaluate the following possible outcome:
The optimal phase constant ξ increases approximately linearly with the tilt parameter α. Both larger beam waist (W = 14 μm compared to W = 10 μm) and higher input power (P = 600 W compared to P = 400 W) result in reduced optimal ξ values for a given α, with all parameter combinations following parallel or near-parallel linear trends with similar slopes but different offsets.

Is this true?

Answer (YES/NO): NO